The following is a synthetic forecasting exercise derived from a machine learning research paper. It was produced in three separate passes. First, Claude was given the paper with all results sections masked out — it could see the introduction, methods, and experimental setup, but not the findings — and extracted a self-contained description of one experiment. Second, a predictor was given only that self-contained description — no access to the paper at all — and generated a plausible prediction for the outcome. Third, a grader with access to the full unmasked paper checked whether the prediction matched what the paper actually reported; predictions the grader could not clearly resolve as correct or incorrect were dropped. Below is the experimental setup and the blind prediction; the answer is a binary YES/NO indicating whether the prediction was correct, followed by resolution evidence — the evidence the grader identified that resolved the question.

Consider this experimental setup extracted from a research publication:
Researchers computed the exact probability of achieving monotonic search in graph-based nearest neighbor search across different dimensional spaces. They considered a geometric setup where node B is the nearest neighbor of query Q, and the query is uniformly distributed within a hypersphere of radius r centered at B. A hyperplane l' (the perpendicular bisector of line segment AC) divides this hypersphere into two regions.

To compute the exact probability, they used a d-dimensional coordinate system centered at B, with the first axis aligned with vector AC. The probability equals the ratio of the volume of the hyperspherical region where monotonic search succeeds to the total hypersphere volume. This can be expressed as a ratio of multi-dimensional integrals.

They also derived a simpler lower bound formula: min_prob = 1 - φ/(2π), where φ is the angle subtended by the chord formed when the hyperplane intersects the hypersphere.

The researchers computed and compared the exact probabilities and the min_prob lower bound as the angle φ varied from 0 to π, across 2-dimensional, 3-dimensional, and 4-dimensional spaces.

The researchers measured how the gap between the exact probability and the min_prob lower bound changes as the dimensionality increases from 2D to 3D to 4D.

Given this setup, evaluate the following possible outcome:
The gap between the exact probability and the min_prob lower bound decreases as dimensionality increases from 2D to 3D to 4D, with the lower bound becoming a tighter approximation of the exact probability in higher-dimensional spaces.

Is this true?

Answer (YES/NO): NO